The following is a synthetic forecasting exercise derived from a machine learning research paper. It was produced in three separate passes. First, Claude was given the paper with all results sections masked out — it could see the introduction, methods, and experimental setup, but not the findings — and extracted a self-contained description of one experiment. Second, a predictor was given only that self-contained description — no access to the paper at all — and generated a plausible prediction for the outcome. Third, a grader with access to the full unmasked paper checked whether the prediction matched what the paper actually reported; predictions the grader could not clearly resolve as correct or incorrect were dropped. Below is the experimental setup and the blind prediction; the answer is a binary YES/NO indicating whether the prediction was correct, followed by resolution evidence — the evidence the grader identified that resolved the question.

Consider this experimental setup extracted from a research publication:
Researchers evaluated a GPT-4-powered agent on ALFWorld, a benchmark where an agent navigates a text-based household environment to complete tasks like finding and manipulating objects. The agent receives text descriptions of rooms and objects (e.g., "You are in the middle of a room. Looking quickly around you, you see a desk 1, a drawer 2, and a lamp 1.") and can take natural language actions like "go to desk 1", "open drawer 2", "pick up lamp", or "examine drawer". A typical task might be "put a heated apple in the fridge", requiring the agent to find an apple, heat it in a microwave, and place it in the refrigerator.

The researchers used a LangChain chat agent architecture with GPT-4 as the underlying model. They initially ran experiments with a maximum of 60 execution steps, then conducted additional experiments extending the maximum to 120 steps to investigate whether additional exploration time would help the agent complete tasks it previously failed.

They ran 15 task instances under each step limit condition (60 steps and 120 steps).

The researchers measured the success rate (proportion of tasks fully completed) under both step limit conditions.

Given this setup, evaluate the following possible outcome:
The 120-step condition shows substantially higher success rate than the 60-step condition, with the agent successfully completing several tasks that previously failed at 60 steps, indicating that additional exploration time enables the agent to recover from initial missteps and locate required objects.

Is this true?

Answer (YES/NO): NO